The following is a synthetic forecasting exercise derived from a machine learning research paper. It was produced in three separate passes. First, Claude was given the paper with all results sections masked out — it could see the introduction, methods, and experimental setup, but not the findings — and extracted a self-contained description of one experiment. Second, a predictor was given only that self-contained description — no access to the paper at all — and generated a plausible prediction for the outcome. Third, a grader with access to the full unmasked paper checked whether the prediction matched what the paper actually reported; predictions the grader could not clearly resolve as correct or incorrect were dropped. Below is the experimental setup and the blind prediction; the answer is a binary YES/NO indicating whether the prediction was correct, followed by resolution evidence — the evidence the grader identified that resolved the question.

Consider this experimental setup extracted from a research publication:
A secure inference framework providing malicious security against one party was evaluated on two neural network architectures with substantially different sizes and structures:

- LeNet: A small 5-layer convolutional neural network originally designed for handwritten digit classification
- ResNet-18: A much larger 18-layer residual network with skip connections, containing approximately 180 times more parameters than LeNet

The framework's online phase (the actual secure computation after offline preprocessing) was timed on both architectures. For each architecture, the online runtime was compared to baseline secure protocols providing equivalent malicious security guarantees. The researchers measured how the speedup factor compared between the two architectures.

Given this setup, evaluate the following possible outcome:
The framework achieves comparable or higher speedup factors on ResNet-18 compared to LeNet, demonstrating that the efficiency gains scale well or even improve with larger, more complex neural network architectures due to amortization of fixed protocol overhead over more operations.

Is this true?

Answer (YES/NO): YES